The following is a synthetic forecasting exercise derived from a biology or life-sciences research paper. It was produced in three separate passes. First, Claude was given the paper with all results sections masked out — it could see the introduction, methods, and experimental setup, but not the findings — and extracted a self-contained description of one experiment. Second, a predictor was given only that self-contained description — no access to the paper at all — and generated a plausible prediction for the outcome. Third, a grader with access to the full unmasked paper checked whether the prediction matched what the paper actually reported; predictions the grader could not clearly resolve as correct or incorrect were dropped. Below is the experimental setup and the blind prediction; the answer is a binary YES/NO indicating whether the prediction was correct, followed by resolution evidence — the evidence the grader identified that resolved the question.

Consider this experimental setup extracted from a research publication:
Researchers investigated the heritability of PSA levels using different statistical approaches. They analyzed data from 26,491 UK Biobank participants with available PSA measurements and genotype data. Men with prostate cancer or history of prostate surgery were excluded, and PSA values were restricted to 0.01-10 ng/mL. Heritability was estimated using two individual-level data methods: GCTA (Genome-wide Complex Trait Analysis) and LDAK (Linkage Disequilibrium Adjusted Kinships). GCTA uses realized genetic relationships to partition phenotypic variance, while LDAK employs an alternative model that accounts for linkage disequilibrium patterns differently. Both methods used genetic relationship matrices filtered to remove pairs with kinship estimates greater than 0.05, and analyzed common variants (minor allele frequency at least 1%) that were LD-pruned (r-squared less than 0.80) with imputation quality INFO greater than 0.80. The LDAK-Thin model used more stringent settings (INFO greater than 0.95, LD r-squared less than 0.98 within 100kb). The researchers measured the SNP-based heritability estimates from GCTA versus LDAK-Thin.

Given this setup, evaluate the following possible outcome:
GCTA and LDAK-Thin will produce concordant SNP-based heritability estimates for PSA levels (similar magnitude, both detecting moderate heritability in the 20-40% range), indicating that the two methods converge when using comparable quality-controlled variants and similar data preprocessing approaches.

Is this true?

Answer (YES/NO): NO